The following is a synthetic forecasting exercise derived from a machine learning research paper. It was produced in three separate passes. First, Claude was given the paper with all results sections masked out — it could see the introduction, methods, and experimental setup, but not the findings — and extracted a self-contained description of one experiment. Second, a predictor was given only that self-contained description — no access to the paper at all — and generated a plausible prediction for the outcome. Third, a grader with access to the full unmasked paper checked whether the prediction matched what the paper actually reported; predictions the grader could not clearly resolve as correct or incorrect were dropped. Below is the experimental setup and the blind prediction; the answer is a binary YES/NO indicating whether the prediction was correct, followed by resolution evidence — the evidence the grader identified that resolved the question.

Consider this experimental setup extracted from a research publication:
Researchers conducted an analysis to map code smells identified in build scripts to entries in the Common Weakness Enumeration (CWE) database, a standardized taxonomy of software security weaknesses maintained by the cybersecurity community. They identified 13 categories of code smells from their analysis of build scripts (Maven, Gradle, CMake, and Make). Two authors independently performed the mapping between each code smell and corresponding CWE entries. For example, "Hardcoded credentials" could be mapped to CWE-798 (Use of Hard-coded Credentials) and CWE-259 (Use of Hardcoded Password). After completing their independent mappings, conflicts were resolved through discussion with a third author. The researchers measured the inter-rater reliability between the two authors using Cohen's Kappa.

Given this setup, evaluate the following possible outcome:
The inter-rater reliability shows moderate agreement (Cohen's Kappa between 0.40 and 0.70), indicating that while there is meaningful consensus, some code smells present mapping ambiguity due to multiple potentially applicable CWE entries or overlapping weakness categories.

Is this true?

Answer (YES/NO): NO